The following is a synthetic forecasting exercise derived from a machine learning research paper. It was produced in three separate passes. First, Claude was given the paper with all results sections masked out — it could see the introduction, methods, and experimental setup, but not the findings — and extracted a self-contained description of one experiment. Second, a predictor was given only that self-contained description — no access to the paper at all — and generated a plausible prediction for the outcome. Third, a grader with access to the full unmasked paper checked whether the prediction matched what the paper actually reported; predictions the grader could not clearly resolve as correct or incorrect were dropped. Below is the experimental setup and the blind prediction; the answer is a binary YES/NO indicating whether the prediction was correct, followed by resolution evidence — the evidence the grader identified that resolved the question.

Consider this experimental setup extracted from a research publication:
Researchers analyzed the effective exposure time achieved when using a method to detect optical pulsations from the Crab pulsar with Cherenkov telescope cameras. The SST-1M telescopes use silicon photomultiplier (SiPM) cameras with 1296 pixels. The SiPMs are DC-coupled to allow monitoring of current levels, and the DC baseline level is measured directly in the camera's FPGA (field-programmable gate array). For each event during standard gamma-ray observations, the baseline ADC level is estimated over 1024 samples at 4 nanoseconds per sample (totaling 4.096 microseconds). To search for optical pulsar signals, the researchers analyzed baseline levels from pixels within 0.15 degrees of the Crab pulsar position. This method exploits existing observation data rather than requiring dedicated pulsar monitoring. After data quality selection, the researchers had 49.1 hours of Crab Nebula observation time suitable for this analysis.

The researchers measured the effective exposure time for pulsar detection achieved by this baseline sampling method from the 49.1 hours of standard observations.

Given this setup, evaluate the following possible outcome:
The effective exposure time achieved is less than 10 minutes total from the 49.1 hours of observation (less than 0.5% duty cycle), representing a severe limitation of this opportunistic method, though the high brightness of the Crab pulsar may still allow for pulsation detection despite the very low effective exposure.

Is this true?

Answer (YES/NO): YES